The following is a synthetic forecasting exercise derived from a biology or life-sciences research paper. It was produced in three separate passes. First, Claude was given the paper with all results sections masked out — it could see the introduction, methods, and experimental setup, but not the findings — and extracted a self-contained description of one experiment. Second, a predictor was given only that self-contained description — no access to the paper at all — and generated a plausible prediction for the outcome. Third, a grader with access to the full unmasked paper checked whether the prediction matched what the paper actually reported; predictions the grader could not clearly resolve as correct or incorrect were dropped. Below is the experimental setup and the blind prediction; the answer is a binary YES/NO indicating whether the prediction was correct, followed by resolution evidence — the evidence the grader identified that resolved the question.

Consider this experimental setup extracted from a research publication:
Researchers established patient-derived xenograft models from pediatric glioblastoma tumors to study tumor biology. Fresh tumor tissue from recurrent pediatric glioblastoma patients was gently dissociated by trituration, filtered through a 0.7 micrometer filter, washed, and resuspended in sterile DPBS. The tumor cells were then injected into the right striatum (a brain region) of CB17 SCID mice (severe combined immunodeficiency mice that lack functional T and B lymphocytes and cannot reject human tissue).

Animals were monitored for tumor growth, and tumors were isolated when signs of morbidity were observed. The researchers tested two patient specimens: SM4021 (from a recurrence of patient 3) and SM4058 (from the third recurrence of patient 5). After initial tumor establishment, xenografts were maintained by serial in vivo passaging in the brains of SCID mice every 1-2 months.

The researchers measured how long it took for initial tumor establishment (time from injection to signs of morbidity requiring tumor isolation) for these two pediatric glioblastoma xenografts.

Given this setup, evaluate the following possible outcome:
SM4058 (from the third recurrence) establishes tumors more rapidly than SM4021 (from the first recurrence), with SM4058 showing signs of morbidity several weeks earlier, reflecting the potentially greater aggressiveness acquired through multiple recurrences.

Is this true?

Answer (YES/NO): YES